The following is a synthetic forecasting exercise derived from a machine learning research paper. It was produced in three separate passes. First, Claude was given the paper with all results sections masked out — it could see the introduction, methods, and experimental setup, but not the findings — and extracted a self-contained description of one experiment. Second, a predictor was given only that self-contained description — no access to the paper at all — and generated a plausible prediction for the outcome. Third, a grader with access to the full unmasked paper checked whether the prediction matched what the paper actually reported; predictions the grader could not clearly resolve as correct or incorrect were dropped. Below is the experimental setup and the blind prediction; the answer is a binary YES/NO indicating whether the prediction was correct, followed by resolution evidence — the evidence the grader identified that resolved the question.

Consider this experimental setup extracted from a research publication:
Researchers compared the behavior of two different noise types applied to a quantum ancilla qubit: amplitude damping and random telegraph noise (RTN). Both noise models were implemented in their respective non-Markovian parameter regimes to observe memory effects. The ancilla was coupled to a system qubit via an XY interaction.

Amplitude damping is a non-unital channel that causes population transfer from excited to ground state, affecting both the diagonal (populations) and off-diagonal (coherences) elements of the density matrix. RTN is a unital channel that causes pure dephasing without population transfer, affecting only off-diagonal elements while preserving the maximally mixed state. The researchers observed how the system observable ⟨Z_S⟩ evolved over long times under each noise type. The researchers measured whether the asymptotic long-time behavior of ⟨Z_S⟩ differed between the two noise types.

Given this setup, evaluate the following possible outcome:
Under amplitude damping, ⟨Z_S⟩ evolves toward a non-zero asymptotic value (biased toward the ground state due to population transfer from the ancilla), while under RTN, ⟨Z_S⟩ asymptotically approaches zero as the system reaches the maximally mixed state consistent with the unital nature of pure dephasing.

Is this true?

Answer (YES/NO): NO